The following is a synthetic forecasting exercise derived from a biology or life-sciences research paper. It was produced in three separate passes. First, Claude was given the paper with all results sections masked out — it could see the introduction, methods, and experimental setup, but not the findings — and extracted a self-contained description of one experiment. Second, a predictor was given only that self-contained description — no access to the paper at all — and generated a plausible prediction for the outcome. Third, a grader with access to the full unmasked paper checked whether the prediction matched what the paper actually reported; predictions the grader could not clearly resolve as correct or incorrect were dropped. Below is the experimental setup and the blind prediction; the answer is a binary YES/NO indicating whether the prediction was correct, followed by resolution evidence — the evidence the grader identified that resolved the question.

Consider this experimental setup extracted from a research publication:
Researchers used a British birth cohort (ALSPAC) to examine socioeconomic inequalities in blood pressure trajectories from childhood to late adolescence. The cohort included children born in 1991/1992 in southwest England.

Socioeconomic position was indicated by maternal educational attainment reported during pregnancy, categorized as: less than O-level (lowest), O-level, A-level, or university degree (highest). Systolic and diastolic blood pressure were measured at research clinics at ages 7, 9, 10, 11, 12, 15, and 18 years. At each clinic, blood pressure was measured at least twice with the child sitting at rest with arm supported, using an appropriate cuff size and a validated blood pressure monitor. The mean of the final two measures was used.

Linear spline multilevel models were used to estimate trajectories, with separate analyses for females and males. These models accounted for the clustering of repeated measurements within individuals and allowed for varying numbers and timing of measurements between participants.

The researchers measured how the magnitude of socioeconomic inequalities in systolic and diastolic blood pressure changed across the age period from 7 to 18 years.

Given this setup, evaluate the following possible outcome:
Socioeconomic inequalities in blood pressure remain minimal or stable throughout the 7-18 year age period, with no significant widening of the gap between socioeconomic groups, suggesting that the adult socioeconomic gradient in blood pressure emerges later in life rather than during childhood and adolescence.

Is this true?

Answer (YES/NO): NO